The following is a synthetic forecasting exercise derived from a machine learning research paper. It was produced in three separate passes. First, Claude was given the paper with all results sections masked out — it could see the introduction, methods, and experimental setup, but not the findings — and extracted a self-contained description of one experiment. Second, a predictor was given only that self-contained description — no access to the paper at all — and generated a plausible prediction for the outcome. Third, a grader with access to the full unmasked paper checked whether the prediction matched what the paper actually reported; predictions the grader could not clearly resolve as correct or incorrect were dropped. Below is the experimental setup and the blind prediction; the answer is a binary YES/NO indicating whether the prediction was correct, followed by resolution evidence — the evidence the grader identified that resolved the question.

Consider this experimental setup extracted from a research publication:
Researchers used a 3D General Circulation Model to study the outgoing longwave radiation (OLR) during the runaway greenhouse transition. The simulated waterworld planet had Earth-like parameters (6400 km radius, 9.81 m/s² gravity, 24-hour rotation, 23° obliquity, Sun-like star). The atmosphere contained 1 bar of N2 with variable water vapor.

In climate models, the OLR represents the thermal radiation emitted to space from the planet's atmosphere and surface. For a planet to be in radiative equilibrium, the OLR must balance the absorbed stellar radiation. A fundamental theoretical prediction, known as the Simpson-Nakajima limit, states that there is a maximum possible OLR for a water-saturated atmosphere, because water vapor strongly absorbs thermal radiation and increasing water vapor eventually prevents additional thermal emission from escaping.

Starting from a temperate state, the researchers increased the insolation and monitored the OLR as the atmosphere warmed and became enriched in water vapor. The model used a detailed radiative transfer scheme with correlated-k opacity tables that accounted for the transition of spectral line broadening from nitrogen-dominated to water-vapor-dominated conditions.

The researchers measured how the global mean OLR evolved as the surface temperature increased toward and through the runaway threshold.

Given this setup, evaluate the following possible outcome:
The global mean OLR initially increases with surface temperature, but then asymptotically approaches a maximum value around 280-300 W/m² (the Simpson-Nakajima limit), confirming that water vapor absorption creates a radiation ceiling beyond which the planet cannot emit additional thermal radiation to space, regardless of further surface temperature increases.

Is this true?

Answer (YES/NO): NO